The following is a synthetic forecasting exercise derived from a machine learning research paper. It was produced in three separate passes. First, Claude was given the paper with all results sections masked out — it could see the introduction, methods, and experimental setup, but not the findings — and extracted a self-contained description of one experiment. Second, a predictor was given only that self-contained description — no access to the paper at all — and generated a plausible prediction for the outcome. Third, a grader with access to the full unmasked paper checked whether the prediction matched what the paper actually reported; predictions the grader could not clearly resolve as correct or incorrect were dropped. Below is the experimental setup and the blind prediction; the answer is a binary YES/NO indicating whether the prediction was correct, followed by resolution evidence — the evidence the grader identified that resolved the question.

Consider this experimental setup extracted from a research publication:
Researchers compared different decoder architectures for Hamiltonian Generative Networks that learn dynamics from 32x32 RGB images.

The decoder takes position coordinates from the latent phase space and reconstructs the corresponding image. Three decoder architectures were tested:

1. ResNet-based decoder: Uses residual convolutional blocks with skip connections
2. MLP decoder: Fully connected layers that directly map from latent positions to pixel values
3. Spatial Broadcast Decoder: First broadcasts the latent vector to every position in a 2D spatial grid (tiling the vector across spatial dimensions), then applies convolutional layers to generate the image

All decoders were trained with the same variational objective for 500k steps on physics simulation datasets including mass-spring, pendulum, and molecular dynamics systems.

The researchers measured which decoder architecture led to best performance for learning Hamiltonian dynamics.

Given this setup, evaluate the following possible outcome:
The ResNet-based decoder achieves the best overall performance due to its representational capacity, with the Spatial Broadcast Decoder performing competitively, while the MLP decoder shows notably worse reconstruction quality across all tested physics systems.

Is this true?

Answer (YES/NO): NO